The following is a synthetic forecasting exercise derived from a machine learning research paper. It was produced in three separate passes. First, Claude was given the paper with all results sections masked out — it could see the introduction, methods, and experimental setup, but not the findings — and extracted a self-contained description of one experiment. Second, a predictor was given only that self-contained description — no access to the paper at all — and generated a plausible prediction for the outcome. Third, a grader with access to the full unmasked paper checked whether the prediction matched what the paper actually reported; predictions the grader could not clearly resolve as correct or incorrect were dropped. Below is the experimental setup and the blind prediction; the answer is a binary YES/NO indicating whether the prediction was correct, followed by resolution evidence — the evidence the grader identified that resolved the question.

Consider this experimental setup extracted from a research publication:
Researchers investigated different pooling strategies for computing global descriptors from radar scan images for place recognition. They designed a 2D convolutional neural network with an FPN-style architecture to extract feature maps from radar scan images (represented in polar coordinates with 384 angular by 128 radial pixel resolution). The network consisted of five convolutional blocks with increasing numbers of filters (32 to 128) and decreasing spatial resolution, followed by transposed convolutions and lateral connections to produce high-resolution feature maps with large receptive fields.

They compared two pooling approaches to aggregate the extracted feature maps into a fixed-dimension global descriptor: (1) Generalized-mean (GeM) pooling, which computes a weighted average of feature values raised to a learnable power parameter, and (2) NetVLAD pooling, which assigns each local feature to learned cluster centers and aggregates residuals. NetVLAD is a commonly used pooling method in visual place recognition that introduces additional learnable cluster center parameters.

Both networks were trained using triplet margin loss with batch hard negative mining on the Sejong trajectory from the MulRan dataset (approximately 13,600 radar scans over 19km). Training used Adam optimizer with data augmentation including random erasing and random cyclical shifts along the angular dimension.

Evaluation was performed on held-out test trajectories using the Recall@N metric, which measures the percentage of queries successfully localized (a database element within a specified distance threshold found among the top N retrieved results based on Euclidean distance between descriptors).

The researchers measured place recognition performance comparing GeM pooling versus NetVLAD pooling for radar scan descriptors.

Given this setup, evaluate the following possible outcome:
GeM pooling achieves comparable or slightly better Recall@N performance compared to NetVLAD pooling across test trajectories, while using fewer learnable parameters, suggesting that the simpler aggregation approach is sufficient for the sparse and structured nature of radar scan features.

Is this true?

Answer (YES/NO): YES